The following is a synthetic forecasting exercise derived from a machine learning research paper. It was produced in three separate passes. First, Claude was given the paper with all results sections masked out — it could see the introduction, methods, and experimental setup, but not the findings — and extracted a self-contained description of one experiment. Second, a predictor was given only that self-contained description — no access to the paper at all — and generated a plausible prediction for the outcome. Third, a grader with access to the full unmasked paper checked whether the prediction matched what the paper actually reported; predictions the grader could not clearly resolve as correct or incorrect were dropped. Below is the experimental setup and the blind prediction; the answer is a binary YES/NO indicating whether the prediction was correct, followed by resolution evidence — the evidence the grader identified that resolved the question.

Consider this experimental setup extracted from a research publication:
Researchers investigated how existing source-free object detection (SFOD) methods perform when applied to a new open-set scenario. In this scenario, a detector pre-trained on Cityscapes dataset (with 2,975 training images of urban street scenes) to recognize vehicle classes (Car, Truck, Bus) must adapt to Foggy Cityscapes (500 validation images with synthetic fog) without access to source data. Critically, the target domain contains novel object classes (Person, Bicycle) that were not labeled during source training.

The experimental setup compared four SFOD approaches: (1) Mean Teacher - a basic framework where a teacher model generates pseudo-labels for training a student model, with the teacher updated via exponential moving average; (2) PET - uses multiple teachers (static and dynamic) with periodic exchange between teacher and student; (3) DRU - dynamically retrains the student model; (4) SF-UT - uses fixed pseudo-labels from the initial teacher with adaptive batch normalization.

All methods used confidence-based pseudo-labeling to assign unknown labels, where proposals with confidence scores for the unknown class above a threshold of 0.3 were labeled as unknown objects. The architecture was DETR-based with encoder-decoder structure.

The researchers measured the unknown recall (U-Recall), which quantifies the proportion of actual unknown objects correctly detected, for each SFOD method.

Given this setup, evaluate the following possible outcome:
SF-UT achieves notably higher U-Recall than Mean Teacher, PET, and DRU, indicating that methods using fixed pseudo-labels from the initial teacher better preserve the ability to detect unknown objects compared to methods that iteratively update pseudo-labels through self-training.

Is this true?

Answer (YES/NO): NO